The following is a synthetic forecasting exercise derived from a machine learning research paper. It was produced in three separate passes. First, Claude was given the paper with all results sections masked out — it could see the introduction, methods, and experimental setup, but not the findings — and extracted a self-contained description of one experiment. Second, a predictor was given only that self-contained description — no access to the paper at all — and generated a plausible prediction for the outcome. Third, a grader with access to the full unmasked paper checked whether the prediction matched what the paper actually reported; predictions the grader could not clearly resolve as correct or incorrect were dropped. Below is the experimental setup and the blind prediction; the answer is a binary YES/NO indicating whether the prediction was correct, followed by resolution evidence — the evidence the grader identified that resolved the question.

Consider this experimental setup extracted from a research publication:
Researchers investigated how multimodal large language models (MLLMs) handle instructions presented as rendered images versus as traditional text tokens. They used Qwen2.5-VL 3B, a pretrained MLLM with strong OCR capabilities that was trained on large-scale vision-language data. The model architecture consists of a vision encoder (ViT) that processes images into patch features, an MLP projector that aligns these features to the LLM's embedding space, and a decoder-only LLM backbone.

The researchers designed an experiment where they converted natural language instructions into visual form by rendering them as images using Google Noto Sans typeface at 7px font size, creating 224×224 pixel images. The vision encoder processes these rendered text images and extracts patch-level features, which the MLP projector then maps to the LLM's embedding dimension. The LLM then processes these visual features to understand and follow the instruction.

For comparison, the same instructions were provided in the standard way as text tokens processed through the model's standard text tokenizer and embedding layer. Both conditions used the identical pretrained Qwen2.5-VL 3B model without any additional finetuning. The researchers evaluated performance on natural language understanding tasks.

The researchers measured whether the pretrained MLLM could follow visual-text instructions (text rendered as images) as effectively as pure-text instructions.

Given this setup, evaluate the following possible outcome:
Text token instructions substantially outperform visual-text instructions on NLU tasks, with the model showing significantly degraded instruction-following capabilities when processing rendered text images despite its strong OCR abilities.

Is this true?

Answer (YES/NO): YES